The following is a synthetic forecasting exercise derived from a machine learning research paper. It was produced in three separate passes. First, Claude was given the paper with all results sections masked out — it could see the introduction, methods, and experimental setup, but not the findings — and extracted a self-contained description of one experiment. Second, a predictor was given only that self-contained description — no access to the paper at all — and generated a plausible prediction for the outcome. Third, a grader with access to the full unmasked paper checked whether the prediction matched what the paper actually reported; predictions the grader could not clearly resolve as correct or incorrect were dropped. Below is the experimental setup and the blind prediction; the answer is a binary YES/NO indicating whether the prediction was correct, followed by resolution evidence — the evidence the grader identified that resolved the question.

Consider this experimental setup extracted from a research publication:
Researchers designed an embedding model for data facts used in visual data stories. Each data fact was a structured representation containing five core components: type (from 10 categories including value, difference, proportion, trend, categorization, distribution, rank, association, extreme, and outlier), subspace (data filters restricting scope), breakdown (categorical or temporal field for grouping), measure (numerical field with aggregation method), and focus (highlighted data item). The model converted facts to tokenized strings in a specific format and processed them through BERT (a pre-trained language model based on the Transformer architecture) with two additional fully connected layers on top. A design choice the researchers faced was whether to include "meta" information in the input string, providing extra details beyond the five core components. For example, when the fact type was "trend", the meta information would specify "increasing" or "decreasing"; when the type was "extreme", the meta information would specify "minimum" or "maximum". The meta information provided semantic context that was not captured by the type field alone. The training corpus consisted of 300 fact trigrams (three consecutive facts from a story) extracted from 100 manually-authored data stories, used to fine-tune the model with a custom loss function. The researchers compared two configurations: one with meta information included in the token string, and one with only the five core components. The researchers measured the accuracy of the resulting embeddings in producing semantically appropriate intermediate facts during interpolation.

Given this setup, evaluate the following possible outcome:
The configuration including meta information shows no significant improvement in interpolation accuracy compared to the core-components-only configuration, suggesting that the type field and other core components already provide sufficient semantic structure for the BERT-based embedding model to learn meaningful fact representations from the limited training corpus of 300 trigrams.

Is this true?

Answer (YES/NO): NO